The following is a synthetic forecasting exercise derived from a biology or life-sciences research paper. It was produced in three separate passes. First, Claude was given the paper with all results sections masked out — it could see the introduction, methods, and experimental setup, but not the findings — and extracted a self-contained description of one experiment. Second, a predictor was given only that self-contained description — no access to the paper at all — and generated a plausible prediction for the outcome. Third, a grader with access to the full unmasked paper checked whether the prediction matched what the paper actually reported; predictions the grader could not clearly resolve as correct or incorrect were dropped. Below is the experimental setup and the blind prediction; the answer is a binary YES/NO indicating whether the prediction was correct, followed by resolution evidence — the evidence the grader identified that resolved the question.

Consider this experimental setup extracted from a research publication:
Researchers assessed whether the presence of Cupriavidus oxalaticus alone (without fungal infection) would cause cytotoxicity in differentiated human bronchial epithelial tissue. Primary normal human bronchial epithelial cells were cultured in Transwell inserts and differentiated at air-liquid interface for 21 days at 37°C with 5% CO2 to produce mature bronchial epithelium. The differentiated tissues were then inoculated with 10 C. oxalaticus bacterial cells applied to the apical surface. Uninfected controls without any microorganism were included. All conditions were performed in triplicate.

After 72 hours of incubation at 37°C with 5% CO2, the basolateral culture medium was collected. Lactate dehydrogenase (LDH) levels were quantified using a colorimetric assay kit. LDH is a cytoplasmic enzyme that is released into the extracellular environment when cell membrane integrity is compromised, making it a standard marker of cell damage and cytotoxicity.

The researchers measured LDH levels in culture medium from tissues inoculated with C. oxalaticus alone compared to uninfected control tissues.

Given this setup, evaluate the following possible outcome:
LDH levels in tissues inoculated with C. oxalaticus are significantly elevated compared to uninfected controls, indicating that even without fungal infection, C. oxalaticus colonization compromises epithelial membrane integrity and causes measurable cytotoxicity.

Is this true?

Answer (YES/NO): YES